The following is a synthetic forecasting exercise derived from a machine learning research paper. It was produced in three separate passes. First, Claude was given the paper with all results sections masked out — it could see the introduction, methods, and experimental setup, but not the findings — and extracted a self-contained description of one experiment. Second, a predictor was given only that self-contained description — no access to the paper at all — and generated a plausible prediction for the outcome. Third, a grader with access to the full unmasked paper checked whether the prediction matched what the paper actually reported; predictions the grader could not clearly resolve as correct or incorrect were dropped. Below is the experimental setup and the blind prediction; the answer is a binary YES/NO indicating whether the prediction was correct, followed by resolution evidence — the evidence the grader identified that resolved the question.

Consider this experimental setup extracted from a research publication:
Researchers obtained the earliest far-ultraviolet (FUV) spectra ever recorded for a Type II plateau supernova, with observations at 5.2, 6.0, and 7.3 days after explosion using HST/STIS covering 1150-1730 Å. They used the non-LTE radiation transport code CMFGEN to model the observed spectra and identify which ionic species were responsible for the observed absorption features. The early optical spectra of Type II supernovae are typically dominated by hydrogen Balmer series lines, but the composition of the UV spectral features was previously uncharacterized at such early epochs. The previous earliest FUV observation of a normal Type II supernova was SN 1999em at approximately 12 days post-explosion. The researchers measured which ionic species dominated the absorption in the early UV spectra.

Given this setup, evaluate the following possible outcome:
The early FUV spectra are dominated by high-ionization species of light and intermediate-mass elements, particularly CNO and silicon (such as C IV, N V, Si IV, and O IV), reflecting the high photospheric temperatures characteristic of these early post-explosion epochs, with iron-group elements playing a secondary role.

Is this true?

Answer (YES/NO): NO